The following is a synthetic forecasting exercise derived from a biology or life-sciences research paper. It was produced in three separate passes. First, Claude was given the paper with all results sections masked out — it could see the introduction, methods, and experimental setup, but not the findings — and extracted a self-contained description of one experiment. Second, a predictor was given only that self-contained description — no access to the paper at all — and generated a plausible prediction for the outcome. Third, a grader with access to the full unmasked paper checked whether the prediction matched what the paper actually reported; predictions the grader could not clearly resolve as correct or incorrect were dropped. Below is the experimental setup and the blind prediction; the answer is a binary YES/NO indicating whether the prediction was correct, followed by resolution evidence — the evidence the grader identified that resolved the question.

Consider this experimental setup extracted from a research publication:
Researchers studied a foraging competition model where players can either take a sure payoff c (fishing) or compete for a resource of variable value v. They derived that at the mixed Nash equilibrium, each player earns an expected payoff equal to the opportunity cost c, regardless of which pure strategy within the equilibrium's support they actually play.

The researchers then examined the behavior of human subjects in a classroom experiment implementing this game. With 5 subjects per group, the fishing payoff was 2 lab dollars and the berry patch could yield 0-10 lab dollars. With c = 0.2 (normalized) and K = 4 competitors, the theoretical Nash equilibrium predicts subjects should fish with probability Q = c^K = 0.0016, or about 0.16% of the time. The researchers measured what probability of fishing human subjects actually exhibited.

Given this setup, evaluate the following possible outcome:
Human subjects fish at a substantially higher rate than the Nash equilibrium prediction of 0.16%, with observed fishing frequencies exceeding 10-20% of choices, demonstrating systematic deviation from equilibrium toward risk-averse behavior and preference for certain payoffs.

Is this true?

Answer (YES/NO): NO